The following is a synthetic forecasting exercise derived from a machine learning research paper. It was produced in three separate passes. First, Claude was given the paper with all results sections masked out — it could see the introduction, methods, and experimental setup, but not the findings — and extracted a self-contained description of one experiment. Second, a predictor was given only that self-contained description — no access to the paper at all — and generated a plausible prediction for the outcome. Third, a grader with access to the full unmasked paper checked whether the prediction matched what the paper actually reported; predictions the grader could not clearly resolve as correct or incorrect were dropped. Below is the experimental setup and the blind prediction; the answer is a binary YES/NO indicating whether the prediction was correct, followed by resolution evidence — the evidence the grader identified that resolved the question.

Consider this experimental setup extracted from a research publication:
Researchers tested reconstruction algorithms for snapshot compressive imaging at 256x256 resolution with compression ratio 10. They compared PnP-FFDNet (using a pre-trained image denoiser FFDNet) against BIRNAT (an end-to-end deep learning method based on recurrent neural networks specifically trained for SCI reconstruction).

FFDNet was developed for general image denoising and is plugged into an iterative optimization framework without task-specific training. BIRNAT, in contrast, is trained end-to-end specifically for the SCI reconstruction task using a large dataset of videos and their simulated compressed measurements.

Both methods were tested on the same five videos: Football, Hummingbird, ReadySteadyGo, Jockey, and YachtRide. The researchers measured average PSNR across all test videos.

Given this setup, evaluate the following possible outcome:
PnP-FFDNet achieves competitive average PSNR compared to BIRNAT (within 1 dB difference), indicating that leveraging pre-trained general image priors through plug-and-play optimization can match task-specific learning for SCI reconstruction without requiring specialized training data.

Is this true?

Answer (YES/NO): NO